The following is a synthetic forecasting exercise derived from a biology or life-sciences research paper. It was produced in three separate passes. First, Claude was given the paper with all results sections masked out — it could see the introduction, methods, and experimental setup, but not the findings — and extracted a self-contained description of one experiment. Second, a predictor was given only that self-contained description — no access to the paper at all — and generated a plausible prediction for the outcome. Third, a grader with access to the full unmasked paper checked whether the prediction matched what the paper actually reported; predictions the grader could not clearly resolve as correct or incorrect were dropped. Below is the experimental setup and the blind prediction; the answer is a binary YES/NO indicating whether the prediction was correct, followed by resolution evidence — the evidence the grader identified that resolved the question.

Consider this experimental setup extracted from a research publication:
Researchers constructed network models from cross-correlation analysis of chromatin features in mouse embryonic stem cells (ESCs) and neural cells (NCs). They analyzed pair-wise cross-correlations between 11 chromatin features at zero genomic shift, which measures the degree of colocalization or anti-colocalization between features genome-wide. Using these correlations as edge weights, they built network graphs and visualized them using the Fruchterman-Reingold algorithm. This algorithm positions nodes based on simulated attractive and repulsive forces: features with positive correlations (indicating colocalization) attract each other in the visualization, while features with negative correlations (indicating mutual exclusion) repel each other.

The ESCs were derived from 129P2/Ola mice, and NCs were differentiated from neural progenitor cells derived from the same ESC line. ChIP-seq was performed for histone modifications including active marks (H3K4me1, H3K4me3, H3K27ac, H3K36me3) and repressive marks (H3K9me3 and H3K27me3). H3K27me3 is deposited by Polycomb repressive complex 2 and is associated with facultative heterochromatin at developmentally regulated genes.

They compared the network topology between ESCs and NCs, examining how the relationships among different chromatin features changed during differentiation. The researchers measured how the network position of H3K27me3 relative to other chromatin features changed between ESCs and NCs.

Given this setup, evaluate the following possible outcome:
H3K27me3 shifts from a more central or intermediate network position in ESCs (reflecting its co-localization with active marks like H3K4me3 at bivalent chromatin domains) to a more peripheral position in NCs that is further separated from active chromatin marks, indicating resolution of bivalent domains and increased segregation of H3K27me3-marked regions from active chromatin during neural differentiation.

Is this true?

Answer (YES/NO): NO